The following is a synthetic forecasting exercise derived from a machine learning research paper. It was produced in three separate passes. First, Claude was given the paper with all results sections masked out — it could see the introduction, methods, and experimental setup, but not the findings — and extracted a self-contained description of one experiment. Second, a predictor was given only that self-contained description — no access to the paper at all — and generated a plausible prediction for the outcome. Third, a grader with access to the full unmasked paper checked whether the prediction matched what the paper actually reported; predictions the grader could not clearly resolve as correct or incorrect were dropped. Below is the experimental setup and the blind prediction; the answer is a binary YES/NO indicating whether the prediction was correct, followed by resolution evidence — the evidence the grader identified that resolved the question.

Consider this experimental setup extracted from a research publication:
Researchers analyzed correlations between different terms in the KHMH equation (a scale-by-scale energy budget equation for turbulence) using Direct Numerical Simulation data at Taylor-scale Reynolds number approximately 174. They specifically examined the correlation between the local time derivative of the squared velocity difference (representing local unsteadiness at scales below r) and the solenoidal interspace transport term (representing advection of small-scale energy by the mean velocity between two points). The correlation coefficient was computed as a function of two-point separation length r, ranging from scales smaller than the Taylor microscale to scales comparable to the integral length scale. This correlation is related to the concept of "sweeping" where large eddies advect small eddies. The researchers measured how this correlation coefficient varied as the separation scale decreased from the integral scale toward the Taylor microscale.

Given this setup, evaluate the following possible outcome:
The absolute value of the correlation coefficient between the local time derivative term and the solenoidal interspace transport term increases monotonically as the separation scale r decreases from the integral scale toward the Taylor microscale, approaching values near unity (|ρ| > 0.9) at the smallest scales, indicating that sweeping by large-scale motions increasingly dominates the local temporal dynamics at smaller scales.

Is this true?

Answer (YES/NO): NO